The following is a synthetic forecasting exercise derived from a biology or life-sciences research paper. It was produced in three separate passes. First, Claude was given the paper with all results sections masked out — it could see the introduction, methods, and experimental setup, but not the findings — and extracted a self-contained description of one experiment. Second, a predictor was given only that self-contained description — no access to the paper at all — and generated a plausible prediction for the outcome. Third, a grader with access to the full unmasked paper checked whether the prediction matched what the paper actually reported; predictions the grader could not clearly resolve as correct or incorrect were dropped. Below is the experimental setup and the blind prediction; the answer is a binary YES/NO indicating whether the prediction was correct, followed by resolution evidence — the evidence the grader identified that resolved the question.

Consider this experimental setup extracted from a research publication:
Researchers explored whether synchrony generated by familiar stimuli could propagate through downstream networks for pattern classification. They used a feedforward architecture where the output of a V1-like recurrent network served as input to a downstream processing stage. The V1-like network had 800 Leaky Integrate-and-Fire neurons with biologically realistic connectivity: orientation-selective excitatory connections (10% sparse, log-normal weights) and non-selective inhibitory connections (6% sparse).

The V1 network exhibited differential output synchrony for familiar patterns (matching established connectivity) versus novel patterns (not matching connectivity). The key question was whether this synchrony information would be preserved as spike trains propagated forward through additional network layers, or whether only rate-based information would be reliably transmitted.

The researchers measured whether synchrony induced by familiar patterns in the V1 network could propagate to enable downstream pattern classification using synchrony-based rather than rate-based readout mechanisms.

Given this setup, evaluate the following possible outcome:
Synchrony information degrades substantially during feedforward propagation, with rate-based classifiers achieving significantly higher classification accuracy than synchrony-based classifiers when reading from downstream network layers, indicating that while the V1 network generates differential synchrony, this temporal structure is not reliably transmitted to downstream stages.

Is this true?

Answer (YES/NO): NO